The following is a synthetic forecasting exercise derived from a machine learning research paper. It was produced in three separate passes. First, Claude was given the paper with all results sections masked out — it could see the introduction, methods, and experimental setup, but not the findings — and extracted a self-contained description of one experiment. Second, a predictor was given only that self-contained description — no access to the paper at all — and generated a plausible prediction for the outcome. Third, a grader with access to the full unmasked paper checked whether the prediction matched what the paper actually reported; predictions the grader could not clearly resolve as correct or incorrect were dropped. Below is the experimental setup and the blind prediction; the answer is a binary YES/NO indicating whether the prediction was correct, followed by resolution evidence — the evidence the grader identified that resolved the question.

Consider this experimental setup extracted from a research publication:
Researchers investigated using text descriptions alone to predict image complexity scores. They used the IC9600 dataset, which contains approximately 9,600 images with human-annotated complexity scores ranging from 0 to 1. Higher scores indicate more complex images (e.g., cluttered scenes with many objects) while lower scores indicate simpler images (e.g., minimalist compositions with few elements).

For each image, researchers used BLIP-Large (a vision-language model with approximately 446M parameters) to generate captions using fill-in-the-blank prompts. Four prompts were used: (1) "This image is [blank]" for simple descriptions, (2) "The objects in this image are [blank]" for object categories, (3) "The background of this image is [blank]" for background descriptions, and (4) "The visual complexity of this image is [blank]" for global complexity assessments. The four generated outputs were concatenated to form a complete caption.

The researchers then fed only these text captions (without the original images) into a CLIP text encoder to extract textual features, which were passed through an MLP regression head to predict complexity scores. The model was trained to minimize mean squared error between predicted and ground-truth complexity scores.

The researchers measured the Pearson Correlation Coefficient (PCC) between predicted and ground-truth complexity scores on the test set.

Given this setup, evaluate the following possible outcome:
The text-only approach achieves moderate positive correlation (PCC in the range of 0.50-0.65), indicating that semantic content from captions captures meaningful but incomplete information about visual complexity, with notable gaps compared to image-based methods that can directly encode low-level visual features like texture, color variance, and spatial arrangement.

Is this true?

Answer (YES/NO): NO